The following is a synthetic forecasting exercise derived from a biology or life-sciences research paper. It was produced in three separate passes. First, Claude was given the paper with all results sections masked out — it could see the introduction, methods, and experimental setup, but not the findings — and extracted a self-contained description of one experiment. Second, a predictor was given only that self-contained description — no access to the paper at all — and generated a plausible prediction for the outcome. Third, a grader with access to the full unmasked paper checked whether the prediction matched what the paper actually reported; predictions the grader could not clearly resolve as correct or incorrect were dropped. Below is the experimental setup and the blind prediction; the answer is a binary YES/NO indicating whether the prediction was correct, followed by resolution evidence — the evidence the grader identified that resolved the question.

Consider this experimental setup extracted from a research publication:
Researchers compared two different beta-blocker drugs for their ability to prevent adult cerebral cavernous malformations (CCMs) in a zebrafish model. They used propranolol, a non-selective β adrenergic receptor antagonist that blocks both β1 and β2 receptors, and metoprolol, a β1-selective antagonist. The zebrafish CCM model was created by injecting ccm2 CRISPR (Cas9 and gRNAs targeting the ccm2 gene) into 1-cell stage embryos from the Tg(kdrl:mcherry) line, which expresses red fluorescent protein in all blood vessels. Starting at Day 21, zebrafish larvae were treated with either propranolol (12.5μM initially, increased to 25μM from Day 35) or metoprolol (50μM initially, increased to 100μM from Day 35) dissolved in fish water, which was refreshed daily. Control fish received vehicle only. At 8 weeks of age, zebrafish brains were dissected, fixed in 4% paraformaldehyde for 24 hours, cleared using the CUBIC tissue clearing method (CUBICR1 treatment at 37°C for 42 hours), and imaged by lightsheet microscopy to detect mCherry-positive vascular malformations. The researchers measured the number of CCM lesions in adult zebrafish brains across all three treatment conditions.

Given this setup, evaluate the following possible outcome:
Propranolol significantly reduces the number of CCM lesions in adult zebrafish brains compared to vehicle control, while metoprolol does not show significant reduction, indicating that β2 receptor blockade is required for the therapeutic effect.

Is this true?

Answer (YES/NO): NO